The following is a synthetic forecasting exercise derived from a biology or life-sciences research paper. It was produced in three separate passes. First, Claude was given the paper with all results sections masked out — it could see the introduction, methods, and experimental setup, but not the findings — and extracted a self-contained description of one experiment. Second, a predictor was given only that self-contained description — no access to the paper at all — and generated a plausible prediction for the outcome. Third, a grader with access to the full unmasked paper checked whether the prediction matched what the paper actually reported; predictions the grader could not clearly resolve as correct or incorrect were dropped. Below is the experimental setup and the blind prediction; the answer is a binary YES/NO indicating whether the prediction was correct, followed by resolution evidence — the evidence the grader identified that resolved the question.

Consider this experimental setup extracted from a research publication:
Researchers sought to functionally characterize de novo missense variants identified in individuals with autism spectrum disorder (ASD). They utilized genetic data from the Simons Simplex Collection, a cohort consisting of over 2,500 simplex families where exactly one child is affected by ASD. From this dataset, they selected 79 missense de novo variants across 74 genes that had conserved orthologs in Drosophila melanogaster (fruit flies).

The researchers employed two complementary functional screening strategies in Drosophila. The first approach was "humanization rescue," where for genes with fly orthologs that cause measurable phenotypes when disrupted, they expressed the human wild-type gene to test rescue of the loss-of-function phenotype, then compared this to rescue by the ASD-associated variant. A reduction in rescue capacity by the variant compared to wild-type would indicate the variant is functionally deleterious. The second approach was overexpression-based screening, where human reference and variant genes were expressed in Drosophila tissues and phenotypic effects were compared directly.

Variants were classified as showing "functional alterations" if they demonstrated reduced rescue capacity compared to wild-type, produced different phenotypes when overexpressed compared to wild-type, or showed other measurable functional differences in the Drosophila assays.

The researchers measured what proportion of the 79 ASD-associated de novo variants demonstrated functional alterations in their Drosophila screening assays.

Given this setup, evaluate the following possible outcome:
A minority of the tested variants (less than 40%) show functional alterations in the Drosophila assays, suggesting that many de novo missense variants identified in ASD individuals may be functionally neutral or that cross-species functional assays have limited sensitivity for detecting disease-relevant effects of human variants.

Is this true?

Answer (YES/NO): YES